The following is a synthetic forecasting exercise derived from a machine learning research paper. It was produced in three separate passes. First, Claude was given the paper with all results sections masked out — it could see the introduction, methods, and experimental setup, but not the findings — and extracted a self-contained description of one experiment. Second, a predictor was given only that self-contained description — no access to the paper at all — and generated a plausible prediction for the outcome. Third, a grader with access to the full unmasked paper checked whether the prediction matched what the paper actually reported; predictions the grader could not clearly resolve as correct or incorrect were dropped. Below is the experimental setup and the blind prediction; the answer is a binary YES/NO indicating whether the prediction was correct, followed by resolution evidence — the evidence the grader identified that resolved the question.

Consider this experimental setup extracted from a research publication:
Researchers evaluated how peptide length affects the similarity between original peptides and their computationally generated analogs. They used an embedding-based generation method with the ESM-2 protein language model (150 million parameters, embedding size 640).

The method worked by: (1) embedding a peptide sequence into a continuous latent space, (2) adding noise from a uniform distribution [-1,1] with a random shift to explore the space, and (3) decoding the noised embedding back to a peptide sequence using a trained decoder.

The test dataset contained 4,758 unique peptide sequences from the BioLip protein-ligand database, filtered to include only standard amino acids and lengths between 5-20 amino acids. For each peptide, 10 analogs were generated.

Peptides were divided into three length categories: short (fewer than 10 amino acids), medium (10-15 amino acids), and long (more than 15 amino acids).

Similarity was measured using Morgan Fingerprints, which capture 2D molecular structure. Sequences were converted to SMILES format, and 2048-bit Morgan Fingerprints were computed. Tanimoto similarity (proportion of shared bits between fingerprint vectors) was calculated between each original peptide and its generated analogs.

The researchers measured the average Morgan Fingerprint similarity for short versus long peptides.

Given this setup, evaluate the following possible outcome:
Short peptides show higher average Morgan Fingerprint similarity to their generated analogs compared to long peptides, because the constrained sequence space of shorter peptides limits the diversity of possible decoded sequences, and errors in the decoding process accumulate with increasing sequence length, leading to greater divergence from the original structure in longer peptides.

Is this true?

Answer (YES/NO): NO